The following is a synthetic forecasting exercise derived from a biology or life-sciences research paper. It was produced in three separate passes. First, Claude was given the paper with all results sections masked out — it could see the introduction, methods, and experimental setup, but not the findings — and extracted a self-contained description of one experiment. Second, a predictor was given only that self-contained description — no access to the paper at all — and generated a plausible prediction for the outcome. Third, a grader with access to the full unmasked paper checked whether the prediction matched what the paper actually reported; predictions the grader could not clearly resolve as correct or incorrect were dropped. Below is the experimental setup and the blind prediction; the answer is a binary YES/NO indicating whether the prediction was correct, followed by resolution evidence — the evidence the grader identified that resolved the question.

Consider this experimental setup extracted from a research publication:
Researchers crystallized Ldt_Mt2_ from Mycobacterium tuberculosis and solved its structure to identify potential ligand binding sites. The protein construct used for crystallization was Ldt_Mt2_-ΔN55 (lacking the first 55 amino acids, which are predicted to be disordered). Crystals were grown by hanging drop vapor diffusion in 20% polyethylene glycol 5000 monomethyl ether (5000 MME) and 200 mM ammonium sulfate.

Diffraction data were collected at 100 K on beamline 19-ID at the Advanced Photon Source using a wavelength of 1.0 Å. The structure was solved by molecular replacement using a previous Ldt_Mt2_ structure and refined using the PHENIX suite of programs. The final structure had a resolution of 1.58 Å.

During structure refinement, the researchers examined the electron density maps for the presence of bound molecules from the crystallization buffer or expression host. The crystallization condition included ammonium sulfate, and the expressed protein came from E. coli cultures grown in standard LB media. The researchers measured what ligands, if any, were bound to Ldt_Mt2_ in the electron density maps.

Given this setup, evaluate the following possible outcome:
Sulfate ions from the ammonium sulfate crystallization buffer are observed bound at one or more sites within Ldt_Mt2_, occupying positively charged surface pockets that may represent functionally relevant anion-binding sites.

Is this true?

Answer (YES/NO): NO